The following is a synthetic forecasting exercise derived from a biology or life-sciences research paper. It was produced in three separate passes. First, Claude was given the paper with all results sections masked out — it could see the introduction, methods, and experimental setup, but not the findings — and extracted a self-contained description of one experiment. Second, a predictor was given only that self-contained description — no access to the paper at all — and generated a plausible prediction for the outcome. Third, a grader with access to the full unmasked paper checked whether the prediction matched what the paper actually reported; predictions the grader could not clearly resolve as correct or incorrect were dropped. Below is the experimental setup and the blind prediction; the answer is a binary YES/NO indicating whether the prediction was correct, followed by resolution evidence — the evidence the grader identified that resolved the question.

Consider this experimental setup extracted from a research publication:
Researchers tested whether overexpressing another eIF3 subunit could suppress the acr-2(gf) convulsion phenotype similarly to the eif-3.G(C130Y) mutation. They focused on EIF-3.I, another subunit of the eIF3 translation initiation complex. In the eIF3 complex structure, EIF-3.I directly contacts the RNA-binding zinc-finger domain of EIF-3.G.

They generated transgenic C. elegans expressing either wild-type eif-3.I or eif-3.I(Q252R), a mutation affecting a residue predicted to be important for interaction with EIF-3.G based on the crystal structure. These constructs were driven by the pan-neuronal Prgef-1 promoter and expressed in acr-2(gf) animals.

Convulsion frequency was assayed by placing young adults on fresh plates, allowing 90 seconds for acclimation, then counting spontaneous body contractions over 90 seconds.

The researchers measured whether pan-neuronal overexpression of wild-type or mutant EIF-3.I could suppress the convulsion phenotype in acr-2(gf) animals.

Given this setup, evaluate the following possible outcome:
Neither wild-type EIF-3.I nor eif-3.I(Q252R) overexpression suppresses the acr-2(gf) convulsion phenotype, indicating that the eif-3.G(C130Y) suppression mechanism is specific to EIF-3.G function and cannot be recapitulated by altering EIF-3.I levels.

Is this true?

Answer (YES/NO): NO